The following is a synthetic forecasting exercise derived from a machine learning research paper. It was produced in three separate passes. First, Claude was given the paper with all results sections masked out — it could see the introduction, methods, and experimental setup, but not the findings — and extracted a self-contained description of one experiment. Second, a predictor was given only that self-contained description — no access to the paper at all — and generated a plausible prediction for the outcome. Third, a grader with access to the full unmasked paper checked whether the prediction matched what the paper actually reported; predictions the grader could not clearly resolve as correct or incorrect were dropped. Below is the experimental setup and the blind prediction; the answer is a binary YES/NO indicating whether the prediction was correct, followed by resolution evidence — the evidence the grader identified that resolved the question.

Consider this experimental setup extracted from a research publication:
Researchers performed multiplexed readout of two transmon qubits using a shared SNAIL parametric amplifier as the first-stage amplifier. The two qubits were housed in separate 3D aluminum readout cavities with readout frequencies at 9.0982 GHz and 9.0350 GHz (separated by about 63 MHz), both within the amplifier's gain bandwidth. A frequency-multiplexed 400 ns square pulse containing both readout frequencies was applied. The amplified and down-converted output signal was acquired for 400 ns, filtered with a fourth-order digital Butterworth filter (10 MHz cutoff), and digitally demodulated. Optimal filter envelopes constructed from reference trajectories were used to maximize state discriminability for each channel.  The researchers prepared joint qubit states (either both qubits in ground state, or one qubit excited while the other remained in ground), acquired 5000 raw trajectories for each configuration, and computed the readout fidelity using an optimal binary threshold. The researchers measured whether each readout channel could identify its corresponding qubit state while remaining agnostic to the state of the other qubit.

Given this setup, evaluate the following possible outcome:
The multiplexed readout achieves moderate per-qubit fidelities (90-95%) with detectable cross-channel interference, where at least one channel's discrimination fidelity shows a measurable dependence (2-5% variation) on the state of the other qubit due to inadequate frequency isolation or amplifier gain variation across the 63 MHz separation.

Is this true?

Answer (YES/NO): NO